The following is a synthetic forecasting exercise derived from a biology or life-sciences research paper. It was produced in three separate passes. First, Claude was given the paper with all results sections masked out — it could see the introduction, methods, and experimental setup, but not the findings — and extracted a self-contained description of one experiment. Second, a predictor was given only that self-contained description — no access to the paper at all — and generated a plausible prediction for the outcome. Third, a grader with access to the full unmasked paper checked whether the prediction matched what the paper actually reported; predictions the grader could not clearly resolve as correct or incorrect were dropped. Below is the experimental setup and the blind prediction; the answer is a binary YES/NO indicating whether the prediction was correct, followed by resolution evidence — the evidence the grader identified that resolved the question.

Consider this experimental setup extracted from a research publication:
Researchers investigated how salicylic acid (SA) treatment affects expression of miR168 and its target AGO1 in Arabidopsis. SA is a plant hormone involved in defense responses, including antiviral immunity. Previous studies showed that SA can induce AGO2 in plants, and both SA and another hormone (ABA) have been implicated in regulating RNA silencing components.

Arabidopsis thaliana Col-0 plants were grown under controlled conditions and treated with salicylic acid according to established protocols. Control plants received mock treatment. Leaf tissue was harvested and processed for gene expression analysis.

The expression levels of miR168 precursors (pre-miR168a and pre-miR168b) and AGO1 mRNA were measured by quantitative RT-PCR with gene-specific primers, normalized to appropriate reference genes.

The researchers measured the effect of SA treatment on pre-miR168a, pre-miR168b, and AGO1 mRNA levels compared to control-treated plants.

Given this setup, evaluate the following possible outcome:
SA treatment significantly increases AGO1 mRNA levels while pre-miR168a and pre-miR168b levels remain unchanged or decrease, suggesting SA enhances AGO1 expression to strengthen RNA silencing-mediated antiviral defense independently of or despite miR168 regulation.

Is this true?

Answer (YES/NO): NO